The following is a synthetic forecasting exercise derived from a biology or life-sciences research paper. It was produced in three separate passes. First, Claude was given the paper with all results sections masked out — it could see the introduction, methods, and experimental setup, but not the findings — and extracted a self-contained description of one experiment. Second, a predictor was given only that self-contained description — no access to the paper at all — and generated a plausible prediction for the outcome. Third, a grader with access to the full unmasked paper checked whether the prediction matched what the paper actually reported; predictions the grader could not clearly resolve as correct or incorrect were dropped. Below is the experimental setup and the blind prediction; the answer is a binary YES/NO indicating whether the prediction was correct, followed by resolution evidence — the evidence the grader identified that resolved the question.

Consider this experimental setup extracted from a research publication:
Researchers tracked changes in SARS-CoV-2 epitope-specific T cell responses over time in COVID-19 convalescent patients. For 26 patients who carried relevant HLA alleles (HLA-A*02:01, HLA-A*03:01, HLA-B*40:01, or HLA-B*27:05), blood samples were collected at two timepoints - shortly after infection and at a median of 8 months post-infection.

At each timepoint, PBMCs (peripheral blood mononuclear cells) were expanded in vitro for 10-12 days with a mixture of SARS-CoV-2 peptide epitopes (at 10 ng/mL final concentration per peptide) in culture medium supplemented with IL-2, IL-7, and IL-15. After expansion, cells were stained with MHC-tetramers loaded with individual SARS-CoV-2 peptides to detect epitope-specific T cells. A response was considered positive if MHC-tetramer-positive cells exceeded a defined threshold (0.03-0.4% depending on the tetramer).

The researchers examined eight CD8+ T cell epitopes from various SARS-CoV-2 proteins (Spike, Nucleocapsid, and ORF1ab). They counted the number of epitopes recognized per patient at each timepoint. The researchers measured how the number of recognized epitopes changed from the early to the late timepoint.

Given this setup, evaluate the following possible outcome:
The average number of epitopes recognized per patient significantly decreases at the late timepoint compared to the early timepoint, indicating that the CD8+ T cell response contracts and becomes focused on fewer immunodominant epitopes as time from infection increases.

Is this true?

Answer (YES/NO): YES